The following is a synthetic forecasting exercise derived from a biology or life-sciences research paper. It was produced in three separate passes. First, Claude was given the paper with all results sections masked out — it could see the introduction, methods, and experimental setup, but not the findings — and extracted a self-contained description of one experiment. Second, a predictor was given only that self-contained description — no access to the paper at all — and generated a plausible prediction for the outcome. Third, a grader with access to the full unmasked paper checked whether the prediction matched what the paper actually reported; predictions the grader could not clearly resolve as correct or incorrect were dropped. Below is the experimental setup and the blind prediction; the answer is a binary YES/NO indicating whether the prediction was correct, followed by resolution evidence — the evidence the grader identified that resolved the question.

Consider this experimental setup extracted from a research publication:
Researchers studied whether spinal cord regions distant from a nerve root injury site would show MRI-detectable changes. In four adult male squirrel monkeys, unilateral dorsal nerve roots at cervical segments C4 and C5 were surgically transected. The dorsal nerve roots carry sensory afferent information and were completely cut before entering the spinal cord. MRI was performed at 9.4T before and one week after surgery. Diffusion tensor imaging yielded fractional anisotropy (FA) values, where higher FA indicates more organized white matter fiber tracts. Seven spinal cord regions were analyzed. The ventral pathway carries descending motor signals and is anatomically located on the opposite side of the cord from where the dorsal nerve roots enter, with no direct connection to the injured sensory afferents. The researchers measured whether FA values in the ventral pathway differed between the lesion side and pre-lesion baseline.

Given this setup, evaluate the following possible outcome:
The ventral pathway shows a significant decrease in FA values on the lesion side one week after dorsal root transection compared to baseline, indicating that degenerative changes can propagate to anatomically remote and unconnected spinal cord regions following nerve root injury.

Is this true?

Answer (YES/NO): NO